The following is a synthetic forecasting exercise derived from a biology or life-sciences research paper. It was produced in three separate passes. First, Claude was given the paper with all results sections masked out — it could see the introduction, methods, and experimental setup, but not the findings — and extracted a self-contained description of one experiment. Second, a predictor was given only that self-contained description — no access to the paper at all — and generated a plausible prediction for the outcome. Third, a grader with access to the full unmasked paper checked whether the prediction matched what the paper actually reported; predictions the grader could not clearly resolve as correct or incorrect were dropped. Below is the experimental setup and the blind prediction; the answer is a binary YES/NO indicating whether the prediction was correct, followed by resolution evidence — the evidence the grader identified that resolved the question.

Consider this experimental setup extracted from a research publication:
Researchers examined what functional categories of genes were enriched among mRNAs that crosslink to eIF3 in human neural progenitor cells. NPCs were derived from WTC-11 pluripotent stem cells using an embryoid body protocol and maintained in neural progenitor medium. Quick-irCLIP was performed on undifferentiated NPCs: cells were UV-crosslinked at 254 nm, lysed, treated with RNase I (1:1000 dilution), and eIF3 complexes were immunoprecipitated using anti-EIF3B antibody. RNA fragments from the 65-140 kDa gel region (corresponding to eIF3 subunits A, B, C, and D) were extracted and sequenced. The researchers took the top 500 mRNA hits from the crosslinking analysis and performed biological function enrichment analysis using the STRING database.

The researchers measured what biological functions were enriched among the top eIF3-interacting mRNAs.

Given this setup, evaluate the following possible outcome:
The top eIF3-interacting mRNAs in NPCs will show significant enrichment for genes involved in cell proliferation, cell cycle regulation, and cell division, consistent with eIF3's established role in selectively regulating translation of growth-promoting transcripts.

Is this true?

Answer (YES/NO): NO